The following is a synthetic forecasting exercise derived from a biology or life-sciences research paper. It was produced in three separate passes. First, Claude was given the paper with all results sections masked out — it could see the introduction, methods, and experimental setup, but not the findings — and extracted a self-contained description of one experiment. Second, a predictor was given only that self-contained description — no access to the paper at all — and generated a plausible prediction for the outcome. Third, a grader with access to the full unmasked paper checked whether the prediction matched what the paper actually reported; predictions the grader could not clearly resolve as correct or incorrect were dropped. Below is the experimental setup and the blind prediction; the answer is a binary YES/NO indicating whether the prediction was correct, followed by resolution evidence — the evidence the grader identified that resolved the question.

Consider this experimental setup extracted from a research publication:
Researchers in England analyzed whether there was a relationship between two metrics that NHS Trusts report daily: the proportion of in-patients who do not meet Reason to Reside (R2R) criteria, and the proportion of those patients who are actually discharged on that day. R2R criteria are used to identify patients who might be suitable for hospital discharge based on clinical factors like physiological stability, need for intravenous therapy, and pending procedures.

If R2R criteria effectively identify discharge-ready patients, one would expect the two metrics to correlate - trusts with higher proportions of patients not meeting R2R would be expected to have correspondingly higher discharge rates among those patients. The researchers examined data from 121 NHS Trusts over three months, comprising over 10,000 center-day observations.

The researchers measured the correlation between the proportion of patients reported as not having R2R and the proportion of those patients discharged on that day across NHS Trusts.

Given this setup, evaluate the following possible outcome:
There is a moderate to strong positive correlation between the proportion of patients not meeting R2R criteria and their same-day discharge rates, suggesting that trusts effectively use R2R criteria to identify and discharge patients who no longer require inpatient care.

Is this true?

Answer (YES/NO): NO